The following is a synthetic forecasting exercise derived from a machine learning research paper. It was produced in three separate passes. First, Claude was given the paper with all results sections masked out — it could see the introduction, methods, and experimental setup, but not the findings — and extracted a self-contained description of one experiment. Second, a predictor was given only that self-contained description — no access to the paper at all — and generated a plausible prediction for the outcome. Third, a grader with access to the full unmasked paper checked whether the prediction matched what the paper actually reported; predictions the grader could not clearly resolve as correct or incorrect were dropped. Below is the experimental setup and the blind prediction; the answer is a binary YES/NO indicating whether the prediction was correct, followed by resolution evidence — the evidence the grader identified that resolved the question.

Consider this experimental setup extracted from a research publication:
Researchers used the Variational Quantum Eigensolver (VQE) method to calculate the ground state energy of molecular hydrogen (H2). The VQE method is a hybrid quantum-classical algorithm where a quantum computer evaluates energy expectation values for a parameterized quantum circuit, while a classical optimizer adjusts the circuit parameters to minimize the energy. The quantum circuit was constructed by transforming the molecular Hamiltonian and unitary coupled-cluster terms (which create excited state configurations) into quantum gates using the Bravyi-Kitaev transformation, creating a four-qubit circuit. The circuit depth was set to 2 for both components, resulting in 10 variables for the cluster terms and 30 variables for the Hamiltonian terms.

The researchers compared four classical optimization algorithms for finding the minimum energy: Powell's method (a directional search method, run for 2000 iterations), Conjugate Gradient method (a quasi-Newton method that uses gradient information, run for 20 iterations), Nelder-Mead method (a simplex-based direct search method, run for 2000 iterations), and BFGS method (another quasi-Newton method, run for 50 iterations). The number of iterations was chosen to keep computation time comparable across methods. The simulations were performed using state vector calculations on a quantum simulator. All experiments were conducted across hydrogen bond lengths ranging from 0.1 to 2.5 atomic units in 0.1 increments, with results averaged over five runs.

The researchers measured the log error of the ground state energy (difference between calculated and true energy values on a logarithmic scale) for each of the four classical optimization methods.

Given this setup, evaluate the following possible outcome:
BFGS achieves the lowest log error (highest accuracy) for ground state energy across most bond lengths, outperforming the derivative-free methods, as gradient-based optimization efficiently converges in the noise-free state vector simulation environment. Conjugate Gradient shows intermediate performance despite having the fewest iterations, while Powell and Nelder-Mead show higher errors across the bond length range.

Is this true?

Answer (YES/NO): NO